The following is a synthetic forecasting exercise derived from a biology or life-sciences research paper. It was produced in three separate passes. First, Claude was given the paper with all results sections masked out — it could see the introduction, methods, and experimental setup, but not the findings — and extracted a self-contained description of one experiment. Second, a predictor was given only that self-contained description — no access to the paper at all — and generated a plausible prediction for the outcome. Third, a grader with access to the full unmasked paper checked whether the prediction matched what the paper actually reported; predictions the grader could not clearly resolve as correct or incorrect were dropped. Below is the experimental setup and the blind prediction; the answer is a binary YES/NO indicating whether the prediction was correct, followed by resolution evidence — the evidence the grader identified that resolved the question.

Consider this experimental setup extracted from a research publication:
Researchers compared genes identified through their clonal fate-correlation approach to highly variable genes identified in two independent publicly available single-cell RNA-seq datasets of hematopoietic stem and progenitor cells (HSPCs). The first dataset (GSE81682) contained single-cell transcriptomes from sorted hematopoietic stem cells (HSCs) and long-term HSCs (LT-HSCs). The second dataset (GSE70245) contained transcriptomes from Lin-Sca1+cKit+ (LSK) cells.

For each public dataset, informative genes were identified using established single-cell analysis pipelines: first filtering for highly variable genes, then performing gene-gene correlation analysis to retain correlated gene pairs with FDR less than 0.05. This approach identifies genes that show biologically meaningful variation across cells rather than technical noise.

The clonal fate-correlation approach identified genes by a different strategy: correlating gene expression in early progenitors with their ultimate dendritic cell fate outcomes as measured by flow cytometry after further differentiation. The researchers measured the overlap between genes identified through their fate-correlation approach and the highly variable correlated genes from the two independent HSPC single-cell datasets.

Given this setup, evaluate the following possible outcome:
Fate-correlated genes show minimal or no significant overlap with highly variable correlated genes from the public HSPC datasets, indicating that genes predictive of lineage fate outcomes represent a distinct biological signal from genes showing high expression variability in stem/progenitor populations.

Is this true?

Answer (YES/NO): NO